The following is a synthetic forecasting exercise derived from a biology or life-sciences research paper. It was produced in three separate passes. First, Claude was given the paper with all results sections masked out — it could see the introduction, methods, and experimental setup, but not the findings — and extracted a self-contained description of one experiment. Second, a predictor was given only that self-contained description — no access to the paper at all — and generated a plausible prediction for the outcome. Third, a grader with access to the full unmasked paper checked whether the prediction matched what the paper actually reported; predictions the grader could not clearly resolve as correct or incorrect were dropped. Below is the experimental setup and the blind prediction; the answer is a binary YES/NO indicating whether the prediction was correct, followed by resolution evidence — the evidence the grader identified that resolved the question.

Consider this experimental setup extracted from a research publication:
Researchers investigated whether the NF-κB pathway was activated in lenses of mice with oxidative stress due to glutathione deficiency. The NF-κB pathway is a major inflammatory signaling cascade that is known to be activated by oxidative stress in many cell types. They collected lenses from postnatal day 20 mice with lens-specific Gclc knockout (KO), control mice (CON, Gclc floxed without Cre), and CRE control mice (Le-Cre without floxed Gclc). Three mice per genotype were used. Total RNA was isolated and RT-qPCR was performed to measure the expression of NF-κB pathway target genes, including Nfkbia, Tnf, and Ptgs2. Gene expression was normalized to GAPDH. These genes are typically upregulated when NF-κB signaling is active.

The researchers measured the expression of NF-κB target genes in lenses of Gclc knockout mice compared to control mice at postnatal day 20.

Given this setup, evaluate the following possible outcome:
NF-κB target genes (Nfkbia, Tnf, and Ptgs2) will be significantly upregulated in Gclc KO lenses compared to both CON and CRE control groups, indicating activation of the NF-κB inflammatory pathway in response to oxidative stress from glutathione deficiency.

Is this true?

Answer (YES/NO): NO